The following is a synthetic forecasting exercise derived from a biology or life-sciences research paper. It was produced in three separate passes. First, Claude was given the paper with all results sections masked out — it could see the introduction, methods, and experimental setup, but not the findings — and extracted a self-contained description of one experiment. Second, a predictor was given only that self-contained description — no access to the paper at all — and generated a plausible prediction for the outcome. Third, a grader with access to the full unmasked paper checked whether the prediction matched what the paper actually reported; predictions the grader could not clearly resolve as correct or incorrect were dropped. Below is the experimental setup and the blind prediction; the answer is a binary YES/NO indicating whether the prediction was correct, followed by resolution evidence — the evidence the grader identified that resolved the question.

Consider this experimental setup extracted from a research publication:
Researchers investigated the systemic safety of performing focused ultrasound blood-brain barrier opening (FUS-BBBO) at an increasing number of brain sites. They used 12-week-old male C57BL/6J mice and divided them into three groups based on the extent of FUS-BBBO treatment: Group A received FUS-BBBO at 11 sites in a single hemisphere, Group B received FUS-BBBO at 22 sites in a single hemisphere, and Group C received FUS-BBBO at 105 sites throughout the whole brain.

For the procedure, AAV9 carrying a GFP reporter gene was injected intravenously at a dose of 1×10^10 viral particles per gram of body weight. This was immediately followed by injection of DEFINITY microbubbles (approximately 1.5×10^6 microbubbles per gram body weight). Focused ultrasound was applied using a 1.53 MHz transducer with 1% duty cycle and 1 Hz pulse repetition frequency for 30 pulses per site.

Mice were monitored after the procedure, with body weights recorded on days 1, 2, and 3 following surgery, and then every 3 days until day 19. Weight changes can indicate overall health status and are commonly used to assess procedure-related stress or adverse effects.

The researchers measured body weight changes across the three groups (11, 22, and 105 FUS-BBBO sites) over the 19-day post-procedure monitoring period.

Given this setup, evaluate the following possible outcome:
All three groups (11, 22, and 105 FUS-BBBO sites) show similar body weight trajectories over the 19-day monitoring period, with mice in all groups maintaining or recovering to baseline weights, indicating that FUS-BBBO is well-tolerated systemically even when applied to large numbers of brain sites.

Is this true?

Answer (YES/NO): YES